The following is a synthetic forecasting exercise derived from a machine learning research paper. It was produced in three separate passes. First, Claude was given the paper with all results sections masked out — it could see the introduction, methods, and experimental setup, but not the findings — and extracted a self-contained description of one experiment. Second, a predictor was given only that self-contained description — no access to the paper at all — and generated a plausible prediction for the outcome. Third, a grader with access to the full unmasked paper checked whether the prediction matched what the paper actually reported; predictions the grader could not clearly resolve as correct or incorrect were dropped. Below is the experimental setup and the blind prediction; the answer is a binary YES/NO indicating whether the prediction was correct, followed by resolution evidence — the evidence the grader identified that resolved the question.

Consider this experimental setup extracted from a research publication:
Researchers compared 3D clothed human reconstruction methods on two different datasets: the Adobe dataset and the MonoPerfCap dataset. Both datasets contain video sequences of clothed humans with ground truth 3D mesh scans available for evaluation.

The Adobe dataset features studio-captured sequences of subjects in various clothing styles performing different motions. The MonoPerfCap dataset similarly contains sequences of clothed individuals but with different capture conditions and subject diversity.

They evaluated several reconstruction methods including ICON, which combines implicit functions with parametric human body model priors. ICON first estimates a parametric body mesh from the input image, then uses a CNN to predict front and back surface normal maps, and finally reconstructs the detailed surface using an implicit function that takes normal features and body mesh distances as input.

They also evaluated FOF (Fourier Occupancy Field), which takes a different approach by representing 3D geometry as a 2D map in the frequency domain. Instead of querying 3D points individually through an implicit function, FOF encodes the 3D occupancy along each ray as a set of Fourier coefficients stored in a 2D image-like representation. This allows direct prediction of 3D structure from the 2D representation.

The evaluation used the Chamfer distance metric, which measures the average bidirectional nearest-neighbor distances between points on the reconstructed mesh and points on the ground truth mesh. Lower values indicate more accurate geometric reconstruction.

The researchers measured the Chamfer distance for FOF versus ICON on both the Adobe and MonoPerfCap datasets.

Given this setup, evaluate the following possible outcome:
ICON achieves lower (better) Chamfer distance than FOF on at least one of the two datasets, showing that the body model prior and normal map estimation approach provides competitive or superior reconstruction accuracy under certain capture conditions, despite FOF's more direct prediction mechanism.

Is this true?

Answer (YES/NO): NO